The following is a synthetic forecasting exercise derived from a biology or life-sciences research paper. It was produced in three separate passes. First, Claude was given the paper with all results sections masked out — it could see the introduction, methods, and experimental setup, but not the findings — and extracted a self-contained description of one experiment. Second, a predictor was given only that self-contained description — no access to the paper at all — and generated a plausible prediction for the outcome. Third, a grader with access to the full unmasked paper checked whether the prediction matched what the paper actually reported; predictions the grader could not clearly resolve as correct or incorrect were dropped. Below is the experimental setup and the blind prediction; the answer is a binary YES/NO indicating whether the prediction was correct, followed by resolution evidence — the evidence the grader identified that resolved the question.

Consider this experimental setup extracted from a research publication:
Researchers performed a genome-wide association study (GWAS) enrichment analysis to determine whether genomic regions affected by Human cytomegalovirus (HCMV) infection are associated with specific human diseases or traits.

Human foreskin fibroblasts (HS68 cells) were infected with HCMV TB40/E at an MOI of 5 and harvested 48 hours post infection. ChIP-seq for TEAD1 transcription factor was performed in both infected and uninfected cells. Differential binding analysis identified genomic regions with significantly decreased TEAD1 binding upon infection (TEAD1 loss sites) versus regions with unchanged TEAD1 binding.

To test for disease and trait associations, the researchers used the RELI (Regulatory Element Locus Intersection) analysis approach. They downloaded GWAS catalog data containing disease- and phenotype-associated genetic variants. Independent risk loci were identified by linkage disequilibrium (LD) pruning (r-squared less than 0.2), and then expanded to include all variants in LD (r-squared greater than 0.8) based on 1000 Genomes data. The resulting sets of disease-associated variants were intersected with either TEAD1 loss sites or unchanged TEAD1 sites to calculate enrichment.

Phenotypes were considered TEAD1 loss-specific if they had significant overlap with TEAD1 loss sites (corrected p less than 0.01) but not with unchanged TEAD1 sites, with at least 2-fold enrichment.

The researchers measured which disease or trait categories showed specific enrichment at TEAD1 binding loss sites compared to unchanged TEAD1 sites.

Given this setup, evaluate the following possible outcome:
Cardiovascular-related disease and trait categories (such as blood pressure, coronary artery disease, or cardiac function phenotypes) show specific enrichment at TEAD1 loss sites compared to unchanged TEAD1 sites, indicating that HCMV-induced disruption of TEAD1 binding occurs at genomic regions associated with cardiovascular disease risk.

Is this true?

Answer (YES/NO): NO